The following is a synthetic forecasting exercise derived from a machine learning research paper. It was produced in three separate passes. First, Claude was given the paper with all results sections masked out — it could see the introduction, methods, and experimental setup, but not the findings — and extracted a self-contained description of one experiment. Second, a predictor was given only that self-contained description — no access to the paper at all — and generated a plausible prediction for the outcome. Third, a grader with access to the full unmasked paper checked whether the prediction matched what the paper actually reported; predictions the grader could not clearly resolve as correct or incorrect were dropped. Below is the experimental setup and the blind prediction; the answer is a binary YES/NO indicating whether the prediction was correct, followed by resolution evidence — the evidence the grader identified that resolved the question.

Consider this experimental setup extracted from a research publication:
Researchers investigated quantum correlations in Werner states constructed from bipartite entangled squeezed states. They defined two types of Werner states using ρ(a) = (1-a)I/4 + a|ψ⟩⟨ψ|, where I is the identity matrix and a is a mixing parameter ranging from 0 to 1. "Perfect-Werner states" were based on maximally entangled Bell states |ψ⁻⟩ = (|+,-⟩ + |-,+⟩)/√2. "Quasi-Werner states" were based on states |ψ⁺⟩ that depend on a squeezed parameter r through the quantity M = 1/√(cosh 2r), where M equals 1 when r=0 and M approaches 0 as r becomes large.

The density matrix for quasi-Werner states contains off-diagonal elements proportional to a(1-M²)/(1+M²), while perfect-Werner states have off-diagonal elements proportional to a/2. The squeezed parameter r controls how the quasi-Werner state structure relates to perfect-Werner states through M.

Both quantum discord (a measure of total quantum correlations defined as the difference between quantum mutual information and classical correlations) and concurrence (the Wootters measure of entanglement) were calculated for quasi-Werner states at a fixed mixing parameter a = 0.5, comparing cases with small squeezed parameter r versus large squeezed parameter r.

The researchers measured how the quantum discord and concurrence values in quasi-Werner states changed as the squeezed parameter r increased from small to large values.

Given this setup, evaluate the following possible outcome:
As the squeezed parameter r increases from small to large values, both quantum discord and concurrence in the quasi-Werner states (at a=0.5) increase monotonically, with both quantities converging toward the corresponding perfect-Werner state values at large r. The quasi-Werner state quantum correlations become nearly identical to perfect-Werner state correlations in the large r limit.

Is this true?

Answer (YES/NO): NO